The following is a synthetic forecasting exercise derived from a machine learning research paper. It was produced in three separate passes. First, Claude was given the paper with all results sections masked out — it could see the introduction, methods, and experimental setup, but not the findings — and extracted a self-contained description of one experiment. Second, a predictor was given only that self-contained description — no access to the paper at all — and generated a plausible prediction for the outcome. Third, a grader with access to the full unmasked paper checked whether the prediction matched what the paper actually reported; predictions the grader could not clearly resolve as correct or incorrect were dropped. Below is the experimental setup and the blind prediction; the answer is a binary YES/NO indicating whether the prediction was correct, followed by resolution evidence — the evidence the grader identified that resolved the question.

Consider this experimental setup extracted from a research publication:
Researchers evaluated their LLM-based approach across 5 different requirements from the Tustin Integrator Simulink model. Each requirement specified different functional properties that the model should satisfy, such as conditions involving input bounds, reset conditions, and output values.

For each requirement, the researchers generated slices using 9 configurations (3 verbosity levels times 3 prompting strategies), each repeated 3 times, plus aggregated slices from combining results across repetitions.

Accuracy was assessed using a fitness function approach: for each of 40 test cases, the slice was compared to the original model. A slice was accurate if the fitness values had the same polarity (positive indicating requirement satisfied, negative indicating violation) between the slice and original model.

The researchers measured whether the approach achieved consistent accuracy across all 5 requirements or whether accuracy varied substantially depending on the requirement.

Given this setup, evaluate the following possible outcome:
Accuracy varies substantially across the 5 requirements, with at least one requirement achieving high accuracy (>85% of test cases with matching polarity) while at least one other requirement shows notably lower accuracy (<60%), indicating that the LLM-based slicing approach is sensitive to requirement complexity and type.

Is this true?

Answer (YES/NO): YES